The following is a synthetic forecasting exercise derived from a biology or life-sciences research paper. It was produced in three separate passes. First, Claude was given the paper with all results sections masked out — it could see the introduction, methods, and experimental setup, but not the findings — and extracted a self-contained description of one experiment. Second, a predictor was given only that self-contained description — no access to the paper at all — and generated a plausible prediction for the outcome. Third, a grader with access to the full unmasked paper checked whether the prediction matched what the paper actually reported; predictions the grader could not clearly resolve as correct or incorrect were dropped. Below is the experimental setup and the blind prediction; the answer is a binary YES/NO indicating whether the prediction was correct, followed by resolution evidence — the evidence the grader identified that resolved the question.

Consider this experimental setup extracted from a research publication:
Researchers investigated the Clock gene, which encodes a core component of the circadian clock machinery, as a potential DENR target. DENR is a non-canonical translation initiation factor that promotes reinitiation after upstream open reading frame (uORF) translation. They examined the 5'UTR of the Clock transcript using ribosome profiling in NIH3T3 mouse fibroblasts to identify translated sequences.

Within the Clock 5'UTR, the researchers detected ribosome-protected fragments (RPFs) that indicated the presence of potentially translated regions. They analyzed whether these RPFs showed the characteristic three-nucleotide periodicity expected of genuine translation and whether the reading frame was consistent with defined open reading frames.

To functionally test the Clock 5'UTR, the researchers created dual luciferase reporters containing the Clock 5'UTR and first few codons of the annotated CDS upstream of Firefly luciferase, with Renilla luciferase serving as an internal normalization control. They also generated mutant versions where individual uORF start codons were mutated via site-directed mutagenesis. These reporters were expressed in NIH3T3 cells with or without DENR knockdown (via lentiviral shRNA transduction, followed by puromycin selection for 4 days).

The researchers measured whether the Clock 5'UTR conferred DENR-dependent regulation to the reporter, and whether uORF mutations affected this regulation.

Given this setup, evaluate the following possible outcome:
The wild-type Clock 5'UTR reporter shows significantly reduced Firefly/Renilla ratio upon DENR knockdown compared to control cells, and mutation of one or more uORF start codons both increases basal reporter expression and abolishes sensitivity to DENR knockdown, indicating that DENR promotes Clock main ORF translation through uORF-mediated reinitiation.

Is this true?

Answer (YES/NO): YES